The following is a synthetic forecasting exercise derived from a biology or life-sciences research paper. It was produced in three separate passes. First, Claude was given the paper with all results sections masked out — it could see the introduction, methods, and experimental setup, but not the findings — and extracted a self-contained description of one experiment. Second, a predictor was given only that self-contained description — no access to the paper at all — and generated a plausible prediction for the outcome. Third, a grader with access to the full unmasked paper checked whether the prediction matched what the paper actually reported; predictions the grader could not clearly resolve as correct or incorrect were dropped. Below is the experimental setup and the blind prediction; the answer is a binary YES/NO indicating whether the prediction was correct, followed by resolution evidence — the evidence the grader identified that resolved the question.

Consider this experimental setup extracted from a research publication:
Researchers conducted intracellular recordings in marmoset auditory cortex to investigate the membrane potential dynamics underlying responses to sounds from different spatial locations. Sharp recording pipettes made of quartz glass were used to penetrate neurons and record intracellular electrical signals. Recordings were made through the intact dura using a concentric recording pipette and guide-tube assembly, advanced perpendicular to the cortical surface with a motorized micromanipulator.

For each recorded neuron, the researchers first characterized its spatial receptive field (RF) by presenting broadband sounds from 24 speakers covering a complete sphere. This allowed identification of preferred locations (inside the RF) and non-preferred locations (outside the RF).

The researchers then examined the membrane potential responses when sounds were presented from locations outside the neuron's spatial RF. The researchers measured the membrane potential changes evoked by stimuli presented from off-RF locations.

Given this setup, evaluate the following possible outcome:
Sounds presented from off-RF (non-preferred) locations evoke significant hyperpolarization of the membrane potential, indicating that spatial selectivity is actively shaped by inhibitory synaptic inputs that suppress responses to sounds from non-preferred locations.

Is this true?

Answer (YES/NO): YES